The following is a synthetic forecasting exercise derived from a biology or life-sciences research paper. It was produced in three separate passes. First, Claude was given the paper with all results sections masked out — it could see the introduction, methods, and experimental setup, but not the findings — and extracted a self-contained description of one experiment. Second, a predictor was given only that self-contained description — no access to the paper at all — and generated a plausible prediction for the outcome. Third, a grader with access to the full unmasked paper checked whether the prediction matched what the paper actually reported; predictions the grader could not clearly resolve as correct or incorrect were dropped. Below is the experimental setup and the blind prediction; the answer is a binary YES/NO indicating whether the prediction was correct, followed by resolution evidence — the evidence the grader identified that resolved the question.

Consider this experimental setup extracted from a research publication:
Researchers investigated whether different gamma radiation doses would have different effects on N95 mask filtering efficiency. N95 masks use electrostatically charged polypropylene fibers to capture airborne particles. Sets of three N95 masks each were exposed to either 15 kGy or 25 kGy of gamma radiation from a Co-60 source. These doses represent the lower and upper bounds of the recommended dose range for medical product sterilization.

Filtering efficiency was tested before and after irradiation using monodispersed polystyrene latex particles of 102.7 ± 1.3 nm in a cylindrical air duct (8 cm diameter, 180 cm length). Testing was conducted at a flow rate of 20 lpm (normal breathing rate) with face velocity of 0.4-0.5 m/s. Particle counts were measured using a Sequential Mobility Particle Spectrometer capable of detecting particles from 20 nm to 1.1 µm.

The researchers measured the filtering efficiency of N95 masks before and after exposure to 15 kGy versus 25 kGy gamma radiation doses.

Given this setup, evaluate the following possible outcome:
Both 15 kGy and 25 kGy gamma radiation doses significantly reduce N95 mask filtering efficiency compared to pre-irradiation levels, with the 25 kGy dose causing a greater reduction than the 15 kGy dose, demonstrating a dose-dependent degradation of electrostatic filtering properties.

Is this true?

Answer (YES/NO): YES